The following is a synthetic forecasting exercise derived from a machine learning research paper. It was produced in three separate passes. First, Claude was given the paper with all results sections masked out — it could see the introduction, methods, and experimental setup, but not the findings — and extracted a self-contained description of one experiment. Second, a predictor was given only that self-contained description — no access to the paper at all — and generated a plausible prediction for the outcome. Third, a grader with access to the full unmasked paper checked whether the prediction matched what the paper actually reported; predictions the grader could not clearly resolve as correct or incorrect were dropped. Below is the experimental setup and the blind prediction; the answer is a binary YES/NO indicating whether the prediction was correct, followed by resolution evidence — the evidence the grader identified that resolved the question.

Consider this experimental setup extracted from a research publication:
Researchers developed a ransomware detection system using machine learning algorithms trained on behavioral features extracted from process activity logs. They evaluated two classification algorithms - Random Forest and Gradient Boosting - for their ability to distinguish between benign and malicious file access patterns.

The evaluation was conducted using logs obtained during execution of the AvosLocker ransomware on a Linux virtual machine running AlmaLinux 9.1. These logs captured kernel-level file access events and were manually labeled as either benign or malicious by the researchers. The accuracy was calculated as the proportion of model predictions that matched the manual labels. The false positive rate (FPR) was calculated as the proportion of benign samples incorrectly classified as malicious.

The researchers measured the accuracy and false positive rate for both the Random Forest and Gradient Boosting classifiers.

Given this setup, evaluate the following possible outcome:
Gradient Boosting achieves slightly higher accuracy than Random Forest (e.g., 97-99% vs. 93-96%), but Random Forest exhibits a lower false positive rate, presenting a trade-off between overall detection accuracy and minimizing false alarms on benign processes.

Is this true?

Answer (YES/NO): NO